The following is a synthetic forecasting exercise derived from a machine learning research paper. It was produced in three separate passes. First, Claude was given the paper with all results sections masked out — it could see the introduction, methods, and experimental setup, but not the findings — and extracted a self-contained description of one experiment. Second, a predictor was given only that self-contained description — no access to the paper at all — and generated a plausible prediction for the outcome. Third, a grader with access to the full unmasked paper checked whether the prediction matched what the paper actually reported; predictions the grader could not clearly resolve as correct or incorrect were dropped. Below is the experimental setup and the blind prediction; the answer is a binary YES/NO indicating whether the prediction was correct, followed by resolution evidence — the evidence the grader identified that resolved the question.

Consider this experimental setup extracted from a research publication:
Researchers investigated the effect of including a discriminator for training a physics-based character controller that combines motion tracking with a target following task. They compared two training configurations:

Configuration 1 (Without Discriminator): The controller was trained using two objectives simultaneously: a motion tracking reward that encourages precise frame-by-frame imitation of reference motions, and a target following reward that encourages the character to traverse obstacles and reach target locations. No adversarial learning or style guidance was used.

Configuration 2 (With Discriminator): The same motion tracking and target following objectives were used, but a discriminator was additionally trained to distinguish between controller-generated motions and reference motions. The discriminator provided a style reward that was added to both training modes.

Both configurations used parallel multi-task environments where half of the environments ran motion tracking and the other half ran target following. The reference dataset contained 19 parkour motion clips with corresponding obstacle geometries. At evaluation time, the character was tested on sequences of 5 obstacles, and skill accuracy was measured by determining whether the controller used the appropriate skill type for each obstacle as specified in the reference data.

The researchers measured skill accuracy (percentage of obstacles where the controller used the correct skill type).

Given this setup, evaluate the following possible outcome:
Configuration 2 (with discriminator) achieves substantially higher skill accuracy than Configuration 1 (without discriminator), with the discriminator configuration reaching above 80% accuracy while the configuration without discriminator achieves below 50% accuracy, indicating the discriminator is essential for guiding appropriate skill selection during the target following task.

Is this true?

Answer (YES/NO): NO